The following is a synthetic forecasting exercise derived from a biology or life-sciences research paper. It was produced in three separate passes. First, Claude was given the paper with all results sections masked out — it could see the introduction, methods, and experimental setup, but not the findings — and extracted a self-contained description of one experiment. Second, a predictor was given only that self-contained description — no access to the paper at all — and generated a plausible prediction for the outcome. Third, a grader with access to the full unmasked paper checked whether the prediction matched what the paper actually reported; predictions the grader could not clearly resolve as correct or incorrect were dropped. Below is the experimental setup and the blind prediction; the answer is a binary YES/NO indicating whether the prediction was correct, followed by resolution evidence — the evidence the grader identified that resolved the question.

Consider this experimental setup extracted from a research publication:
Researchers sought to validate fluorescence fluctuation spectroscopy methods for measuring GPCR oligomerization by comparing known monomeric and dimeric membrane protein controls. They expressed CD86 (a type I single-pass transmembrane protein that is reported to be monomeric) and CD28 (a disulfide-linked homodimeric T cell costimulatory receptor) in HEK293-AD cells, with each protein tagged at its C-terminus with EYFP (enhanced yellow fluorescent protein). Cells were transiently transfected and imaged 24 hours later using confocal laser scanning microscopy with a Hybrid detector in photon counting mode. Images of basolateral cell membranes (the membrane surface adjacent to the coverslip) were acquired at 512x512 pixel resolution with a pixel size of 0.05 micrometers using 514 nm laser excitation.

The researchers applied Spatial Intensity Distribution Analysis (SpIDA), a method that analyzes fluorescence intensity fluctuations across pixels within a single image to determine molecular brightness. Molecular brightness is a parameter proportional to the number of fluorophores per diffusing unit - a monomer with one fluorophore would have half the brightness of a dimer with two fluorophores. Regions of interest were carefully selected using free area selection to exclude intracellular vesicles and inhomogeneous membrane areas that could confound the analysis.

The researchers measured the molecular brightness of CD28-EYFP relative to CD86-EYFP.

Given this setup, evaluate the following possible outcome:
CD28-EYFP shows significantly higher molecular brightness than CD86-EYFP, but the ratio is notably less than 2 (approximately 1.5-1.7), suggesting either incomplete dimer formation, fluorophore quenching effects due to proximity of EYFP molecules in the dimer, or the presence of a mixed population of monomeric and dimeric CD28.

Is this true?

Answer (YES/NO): NO